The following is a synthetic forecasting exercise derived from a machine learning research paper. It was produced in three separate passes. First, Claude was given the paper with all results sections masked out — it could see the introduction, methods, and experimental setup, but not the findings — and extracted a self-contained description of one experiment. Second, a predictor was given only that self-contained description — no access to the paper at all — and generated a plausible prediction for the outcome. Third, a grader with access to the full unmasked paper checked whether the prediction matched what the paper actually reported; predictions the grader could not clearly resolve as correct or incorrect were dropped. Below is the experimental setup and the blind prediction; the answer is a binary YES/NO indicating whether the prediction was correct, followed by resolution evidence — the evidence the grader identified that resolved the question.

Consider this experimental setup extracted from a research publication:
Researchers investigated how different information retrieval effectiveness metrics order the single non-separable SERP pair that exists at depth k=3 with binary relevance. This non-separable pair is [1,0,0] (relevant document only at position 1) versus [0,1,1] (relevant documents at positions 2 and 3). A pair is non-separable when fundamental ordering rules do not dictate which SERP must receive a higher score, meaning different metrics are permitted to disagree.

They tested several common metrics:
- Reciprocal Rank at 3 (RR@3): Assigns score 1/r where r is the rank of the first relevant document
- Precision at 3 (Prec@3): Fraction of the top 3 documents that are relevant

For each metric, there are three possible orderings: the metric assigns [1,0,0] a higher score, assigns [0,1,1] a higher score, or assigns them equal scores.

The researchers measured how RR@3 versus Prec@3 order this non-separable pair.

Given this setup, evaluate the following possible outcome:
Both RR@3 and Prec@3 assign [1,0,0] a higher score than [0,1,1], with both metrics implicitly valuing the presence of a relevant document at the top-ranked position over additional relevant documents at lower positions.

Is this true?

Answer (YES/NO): NO